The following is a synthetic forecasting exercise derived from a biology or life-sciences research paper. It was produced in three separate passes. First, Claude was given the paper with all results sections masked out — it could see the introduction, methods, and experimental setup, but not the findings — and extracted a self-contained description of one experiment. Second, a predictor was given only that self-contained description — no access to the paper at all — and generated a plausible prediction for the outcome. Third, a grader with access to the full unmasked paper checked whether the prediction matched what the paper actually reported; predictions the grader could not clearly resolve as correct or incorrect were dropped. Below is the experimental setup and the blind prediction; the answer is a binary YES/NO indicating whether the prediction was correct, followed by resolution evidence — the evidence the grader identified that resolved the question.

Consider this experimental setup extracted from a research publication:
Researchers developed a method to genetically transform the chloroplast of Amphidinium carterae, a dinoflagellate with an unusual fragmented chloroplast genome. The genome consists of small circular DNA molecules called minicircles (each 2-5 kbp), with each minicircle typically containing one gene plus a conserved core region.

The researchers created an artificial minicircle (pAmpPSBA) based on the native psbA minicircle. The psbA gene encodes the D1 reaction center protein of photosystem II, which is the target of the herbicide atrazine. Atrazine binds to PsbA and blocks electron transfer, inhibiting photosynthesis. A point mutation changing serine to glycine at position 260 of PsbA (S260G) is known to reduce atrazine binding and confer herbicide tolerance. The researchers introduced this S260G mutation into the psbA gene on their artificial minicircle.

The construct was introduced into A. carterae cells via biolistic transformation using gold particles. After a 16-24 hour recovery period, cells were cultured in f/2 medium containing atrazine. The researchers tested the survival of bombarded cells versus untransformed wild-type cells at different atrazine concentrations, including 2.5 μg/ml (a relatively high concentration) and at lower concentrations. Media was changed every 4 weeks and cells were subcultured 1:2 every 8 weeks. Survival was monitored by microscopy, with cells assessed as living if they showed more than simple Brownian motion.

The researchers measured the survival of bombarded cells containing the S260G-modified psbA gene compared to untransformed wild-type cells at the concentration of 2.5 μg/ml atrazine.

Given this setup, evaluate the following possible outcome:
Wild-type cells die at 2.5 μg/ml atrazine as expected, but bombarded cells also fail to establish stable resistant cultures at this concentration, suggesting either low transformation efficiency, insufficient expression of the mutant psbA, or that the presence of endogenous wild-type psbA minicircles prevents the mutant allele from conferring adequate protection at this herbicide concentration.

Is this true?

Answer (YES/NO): YES